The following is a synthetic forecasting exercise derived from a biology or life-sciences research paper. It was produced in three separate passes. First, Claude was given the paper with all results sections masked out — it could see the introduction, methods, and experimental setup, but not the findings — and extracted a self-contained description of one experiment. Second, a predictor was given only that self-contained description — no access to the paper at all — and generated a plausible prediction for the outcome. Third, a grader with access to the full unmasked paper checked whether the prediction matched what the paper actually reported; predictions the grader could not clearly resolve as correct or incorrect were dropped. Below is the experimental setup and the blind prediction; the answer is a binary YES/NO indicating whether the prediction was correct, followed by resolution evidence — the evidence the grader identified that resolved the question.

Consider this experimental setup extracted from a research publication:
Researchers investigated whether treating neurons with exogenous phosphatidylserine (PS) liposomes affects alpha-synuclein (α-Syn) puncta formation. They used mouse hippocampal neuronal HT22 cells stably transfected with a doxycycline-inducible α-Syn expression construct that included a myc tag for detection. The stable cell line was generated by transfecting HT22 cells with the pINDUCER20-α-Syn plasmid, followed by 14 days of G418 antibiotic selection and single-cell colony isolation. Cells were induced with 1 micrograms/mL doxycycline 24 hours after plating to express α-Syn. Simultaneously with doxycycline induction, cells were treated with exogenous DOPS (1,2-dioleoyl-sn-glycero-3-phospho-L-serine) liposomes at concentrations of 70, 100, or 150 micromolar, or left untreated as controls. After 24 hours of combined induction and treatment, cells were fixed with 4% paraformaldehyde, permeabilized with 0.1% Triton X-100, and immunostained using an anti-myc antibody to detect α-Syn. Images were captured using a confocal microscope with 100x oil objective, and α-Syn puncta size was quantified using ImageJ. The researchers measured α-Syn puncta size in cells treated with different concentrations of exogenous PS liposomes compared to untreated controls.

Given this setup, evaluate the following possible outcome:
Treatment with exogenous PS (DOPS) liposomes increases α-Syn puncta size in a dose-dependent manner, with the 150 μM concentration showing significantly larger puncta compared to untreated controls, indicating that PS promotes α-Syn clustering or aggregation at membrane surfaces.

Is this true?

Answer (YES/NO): NO